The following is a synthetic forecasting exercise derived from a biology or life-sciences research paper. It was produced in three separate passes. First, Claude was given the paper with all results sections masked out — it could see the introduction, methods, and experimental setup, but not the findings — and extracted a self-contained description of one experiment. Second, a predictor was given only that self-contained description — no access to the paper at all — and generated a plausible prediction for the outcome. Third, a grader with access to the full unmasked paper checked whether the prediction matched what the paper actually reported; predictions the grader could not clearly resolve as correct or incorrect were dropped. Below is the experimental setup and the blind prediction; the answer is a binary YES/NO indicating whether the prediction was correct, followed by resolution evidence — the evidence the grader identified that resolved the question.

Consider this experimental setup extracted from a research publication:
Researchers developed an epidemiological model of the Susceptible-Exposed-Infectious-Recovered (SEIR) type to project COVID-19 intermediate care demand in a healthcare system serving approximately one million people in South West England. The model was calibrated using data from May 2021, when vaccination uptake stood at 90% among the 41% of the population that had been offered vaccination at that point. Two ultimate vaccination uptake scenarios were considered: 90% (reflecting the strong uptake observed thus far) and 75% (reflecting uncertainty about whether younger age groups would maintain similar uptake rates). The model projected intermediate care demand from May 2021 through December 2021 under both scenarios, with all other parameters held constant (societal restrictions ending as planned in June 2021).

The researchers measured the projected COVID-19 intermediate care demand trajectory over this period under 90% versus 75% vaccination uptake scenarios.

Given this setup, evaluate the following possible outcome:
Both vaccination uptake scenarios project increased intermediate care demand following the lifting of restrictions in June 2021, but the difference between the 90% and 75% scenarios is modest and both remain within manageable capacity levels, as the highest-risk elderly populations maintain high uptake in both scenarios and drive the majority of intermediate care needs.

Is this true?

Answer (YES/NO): NO